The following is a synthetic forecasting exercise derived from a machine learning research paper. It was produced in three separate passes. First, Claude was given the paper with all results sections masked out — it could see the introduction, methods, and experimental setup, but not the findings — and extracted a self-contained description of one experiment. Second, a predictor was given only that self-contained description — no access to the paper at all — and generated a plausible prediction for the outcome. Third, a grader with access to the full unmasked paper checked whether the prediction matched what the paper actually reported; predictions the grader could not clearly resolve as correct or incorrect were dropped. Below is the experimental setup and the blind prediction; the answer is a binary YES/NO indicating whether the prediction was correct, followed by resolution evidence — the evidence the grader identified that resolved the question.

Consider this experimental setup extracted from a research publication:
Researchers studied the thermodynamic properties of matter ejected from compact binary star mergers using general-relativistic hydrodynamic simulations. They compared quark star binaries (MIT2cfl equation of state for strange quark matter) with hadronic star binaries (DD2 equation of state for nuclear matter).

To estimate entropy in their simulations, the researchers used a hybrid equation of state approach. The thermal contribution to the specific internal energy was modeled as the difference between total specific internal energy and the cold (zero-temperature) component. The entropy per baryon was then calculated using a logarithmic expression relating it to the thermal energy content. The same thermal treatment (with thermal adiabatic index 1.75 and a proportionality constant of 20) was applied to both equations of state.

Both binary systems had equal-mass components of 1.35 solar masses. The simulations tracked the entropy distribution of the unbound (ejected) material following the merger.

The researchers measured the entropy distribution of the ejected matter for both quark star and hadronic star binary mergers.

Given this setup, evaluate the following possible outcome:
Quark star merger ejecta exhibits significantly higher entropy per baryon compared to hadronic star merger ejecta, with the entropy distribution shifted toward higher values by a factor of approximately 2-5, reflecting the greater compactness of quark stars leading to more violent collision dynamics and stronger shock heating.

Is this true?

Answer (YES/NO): NO